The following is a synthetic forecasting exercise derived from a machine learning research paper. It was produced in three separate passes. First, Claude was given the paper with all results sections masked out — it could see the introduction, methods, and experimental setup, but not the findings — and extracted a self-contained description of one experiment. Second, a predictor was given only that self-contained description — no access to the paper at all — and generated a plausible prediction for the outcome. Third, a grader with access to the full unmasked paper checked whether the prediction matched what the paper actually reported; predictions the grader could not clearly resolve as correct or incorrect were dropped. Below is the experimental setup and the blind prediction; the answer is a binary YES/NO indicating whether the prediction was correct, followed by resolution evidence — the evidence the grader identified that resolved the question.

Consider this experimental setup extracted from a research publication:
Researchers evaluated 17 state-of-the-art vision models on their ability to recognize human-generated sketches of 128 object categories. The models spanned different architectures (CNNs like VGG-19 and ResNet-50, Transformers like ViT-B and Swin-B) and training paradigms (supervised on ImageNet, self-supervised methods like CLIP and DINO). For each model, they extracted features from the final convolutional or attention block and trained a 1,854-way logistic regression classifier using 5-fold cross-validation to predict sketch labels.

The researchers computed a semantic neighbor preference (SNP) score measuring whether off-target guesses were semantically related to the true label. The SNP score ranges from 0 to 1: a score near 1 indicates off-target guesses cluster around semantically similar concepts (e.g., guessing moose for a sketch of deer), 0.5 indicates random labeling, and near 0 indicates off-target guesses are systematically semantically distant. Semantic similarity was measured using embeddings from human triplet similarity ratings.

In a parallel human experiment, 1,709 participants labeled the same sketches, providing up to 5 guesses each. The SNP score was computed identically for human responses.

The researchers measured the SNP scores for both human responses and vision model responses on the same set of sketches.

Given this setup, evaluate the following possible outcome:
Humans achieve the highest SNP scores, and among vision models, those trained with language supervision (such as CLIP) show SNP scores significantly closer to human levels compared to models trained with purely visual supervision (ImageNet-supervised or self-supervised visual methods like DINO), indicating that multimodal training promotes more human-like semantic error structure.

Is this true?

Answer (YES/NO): NO